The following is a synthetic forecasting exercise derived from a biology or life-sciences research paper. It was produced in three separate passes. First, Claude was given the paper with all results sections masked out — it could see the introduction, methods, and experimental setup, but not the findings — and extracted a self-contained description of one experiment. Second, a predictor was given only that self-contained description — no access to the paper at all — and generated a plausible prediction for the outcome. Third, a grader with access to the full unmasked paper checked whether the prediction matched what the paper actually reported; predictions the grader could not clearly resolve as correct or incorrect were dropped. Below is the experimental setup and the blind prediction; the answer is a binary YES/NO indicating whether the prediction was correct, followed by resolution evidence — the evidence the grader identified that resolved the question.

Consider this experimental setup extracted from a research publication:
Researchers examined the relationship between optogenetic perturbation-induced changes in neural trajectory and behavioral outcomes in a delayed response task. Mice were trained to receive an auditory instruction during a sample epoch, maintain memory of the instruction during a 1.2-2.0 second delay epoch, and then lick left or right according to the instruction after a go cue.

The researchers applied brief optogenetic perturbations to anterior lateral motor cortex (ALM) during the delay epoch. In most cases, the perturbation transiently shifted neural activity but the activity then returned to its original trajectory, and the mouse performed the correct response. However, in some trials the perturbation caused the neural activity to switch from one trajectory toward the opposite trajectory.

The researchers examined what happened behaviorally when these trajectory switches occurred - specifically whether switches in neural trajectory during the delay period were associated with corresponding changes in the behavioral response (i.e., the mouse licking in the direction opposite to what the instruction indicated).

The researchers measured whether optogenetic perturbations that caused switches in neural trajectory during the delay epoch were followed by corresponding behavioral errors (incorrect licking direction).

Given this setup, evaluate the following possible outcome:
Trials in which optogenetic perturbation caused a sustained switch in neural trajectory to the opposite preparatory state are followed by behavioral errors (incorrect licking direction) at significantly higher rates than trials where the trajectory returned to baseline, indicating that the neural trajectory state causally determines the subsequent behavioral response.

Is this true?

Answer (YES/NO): YES